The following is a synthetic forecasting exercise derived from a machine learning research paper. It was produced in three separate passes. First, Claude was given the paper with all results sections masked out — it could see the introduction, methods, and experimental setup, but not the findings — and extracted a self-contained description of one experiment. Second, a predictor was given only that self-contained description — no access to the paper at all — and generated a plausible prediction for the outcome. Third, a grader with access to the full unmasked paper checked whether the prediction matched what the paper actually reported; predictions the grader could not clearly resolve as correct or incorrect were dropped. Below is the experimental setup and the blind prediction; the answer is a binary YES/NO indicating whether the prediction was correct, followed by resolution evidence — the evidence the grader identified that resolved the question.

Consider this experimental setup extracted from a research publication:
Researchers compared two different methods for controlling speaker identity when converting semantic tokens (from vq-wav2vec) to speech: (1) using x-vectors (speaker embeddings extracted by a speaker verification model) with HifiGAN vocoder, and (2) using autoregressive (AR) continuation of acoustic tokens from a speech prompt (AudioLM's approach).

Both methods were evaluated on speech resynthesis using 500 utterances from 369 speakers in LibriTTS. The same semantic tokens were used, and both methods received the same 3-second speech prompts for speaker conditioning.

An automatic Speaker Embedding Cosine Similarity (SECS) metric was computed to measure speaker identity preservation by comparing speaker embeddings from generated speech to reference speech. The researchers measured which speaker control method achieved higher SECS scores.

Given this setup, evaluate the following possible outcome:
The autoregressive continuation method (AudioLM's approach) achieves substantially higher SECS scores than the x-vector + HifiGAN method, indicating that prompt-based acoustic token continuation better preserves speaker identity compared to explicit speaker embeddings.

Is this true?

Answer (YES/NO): NO